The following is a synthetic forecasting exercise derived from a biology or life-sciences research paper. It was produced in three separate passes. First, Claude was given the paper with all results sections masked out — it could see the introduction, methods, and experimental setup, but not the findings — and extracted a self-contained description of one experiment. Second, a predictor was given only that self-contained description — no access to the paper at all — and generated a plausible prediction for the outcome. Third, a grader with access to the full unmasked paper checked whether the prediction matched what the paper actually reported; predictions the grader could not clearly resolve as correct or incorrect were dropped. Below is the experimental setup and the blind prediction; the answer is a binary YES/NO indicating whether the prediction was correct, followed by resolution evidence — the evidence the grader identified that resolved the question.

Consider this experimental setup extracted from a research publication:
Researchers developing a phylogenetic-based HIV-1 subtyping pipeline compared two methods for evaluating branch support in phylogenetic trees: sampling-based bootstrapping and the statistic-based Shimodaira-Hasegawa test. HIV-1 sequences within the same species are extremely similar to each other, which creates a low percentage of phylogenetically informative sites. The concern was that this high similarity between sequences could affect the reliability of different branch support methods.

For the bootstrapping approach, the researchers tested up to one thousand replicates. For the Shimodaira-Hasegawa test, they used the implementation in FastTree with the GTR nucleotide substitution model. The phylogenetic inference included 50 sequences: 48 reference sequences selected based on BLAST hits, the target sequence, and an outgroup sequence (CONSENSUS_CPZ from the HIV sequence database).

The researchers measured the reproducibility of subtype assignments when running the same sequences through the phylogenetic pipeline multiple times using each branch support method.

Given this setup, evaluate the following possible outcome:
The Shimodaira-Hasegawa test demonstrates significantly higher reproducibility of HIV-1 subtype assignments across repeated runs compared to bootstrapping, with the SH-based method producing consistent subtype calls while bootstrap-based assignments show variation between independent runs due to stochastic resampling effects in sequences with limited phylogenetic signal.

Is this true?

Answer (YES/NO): YES